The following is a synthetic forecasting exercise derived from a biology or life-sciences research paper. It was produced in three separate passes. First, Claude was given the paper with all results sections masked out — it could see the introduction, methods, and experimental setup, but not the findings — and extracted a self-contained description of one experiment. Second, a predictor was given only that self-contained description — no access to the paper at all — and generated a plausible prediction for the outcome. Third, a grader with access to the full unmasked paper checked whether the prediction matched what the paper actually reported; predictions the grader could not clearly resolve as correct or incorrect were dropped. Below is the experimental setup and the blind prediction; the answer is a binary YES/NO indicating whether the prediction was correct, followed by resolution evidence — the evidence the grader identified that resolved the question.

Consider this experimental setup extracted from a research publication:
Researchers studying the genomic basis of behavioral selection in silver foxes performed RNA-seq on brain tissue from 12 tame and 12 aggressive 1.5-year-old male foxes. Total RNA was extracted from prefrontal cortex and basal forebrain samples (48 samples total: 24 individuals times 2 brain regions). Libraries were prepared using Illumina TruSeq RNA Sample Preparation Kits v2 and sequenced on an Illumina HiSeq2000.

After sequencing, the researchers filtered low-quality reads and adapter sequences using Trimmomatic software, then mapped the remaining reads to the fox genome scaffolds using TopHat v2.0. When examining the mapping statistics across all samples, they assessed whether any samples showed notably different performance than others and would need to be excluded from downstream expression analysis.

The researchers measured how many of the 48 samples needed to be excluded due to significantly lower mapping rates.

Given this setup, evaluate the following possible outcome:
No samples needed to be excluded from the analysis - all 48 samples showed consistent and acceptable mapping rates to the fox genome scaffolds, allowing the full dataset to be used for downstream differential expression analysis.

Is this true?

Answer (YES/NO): NO